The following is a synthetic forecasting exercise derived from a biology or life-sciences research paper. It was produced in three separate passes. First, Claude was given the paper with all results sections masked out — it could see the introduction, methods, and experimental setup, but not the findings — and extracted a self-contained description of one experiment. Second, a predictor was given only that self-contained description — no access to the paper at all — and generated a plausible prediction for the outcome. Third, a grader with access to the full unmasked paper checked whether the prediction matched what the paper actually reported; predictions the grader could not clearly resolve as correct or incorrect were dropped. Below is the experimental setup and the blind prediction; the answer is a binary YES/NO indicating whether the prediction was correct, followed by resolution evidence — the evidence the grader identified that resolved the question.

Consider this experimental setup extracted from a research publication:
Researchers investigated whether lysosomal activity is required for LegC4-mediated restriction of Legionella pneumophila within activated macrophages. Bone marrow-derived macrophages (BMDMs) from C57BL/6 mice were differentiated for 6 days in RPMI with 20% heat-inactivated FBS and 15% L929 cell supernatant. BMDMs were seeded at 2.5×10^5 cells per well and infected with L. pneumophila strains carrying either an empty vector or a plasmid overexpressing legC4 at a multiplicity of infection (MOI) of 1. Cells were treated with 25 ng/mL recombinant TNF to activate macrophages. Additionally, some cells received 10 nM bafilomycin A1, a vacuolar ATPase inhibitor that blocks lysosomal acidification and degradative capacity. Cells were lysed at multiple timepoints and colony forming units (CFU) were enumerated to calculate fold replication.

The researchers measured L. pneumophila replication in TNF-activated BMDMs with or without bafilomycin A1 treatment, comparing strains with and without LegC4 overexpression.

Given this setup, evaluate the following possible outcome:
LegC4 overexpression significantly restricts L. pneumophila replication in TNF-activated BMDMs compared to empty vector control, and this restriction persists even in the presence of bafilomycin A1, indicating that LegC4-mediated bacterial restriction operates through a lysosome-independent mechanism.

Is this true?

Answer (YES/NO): NO